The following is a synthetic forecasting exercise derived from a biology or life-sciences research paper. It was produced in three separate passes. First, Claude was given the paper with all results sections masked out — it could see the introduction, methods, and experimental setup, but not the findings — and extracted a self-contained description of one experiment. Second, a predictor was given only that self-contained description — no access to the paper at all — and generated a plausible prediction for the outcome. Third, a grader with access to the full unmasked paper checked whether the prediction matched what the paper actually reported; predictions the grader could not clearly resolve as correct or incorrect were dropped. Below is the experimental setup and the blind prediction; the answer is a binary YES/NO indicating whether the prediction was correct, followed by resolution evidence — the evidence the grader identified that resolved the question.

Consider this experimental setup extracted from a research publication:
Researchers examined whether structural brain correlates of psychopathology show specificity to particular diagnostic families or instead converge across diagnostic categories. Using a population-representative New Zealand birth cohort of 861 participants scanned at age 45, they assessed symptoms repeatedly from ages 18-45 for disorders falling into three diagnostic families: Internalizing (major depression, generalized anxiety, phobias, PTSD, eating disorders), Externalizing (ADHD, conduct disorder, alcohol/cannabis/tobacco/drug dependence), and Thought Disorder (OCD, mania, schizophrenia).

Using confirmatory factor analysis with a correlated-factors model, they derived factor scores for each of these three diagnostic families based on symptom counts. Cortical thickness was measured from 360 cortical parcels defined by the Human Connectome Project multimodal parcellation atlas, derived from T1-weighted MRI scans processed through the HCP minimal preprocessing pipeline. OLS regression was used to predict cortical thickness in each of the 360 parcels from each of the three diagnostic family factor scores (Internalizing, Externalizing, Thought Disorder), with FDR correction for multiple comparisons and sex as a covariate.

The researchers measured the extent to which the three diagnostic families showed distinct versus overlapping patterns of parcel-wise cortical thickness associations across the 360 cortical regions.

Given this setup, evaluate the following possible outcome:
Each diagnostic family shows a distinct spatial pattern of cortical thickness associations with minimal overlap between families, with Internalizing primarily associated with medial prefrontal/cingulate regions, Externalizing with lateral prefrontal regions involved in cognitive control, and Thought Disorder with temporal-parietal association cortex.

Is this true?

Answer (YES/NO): NO